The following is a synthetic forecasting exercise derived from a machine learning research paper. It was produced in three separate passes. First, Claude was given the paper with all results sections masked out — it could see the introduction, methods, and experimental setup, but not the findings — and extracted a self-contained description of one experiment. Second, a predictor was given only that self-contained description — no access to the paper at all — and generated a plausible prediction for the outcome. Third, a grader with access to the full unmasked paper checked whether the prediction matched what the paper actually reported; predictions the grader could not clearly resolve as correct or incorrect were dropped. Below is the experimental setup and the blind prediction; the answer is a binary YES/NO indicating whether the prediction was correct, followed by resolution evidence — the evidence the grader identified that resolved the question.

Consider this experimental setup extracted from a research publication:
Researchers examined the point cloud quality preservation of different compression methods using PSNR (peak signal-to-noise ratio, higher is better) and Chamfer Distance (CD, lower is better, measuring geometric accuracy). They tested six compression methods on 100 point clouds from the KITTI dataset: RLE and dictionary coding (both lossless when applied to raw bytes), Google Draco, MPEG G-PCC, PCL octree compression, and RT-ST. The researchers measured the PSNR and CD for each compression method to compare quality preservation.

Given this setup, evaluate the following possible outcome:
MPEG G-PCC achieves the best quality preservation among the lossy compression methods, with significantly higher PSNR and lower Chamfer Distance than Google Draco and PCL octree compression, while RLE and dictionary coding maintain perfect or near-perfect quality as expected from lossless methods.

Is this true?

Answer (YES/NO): NO